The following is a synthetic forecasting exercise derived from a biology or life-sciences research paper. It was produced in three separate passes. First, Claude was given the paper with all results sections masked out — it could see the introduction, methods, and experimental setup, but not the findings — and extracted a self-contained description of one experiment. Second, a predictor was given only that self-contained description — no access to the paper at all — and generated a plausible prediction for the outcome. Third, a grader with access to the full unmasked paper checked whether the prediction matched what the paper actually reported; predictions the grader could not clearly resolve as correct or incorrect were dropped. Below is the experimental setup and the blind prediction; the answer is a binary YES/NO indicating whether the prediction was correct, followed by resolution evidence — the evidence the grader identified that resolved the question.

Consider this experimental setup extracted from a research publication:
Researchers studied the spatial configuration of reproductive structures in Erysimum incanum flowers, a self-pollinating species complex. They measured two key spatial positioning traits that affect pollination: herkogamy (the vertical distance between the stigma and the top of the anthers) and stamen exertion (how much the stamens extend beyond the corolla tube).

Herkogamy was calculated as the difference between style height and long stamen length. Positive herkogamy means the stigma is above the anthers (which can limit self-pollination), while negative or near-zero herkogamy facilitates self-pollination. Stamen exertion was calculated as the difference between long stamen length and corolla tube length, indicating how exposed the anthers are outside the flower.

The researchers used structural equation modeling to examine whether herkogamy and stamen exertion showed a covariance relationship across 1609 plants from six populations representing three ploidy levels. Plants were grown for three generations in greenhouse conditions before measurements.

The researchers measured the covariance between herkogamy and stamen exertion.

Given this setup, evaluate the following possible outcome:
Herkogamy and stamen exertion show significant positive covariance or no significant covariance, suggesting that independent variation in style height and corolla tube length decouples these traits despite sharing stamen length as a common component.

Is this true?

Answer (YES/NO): NO